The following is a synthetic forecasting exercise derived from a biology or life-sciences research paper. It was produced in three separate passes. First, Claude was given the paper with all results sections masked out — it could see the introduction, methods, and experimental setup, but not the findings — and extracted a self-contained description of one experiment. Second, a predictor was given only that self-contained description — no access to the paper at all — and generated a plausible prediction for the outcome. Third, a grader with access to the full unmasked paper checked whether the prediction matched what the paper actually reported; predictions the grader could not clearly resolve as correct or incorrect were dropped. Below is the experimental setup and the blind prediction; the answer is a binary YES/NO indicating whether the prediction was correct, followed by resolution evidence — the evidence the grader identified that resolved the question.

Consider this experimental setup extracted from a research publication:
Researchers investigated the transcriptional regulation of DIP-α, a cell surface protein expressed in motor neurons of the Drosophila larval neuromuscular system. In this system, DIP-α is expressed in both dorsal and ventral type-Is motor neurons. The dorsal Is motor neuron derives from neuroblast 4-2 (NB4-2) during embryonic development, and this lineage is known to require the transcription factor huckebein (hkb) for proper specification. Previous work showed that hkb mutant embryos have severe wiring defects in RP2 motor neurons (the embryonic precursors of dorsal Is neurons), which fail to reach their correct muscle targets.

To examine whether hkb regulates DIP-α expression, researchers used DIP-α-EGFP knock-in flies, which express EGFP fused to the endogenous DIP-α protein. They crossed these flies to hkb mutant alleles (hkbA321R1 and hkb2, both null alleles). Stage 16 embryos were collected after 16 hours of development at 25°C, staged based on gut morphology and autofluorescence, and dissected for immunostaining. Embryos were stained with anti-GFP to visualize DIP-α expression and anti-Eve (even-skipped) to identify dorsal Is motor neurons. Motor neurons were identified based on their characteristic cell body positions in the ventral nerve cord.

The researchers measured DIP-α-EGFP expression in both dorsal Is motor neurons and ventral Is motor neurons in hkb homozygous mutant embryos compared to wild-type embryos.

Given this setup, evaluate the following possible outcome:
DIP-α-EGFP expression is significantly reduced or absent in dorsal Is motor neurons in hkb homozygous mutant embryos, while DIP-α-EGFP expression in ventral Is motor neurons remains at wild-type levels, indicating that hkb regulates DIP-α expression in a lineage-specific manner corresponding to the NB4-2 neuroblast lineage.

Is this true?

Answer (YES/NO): YES